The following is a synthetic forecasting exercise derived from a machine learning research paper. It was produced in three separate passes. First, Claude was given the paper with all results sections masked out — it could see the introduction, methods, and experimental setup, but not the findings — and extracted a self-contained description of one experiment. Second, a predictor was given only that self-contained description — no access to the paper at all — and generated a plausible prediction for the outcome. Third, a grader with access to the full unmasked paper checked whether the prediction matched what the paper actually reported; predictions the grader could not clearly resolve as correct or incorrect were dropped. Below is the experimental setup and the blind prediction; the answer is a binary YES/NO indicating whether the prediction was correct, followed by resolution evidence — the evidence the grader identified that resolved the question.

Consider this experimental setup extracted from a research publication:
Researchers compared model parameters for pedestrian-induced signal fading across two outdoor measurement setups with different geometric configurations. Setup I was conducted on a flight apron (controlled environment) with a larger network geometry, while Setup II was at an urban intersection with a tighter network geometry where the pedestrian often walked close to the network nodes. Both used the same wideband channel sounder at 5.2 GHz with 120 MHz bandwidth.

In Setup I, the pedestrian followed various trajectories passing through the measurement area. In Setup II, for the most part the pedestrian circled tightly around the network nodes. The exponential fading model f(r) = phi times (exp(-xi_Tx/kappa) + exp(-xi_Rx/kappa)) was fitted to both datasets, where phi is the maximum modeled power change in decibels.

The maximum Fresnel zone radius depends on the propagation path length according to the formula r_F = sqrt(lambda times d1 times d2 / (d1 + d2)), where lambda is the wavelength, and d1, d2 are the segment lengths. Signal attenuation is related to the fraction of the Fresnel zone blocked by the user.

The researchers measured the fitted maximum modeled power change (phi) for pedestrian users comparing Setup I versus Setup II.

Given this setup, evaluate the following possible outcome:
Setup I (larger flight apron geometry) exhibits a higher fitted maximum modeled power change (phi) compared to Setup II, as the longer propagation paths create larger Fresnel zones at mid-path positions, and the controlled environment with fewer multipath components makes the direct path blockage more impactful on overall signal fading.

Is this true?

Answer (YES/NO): NO